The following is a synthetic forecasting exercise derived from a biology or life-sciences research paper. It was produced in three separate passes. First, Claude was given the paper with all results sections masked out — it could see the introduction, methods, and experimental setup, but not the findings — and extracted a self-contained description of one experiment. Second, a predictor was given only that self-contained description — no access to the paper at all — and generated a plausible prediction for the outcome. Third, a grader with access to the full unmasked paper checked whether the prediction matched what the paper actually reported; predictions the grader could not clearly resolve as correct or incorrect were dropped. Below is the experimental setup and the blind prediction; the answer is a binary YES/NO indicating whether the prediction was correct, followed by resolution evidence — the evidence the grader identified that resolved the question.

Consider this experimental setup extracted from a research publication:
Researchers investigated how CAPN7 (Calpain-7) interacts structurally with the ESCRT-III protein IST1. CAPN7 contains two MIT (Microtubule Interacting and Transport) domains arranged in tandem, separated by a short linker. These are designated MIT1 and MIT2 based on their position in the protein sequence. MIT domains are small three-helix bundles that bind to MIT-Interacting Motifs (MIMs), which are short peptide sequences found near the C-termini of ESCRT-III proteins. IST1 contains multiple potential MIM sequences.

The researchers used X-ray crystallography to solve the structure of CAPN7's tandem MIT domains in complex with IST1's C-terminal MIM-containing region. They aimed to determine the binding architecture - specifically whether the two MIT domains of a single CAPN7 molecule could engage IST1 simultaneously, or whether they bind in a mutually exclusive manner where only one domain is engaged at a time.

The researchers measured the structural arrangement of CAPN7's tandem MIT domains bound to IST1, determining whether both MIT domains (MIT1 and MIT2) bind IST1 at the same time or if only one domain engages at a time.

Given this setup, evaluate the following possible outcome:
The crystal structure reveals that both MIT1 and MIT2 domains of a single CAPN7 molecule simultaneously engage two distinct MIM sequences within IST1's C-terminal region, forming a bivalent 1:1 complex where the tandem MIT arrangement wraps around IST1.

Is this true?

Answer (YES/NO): YES